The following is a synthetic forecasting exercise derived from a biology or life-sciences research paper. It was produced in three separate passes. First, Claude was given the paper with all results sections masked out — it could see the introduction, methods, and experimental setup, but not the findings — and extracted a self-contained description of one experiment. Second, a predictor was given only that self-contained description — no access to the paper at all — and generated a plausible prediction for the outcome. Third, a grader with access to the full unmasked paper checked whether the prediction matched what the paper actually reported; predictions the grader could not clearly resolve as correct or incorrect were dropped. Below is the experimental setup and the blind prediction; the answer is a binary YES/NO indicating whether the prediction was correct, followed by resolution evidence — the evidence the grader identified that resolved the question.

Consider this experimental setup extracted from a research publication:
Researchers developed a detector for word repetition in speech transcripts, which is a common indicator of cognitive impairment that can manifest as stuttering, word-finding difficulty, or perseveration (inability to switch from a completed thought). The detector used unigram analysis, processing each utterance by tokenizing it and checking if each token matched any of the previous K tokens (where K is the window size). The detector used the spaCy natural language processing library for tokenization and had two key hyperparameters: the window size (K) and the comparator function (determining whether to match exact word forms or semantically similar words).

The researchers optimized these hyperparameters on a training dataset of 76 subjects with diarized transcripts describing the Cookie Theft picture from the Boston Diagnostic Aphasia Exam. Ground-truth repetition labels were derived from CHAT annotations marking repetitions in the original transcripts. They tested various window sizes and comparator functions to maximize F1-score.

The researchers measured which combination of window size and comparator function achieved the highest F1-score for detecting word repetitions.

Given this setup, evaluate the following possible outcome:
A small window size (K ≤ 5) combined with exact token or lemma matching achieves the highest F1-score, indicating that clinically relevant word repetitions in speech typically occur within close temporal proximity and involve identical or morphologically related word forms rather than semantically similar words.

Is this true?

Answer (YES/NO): YES